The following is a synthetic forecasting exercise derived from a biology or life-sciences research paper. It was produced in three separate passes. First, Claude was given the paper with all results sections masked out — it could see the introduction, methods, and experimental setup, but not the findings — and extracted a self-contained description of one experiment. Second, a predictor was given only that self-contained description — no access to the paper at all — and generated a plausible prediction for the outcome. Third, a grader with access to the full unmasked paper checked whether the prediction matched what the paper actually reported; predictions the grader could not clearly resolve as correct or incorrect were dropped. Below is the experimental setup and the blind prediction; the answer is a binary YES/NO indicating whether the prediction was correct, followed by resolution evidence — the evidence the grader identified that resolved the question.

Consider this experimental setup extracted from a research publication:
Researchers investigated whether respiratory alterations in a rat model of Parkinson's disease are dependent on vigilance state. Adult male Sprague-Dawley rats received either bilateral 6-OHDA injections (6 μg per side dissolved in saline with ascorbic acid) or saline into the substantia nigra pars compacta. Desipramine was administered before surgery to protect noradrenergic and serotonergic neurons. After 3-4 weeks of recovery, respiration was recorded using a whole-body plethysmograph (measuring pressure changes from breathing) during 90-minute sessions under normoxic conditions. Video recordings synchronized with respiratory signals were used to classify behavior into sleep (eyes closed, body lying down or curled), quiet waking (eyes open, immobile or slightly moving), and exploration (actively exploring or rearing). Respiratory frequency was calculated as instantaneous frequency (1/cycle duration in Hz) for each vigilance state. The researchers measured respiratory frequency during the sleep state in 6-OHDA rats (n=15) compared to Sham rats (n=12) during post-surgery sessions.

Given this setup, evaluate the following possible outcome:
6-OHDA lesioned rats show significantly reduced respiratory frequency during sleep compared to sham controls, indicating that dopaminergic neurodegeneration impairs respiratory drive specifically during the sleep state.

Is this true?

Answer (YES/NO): NO